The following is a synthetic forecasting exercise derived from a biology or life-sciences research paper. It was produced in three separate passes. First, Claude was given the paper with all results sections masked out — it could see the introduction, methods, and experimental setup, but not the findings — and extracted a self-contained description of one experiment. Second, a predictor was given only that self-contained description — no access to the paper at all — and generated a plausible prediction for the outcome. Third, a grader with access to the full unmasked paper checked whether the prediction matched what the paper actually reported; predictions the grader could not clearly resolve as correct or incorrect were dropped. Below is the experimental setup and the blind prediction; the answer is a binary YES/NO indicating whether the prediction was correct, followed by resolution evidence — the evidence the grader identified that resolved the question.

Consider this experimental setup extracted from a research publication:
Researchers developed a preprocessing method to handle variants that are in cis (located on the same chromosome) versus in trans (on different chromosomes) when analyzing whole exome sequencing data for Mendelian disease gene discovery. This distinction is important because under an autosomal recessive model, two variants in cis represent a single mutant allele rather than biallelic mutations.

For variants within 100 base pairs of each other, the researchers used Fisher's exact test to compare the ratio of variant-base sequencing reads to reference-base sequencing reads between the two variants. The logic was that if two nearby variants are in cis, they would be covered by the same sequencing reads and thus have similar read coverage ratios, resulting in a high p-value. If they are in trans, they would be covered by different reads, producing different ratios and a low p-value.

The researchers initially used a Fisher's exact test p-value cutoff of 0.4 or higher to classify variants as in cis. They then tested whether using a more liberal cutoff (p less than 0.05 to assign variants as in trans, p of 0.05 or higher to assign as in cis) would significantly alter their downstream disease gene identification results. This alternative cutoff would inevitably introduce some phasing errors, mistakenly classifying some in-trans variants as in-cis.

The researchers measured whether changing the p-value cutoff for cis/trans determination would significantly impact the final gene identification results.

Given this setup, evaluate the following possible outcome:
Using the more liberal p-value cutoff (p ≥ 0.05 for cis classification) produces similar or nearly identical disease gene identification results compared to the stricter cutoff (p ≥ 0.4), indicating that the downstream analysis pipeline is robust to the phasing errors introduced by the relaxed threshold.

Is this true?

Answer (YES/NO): YES